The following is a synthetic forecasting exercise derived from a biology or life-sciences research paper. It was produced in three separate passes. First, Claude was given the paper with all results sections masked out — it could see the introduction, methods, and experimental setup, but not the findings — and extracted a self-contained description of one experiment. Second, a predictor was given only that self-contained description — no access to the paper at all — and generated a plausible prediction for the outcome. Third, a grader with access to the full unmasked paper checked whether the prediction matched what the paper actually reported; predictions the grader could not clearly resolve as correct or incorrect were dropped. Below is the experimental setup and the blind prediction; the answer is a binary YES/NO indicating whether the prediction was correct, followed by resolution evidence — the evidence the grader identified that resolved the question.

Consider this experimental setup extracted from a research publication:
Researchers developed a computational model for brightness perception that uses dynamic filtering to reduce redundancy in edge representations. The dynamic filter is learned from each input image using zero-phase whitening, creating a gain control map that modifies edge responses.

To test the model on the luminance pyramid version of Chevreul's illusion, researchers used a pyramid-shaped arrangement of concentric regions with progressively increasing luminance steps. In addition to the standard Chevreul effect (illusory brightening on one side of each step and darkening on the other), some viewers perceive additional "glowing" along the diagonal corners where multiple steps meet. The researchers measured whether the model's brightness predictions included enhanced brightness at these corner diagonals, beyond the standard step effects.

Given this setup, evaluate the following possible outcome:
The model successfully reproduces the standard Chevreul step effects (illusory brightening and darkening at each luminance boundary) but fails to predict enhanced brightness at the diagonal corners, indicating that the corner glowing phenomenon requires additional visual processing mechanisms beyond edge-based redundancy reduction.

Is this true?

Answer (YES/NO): NO